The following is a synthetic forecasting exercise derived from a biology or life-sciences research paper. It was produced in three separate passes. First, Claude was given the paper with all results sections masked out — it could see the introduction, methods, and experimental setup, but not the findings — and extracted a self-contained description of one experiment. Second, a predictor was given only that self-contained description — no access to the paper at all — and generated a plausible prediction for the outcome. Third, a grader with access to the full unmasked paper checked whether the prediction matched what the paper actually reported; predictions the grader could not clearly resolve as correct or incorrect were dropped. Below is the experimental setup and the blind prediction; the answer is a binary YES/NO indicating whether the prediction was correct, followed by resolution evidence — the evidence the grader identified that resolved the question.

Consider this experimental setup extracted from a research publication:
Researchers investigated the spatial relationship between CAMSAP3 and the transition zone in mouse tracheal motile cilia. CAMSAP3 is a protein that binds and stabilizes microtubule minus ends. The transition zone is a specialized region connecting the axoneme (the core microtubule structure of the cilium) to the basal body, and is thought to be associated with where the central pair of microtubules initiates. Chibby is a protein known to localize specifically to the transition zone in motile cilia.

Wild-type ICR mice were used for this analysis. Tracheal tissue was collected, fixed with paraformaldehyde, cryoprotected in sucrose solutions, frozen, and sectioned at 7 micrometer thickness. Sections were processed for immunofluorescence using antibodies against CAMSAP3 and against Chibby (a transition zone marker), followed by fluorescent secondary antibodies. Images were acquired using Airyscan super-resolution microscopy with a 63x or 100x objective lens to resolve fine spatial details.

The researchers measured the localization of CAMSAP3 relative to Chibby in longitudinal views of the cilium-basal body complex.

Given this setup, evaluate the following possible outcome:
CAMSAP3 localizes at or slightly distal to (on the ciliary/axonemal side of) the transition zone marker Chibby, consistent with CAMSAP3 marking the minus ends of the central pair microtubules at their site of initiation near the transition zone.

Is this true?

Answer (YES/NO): NO